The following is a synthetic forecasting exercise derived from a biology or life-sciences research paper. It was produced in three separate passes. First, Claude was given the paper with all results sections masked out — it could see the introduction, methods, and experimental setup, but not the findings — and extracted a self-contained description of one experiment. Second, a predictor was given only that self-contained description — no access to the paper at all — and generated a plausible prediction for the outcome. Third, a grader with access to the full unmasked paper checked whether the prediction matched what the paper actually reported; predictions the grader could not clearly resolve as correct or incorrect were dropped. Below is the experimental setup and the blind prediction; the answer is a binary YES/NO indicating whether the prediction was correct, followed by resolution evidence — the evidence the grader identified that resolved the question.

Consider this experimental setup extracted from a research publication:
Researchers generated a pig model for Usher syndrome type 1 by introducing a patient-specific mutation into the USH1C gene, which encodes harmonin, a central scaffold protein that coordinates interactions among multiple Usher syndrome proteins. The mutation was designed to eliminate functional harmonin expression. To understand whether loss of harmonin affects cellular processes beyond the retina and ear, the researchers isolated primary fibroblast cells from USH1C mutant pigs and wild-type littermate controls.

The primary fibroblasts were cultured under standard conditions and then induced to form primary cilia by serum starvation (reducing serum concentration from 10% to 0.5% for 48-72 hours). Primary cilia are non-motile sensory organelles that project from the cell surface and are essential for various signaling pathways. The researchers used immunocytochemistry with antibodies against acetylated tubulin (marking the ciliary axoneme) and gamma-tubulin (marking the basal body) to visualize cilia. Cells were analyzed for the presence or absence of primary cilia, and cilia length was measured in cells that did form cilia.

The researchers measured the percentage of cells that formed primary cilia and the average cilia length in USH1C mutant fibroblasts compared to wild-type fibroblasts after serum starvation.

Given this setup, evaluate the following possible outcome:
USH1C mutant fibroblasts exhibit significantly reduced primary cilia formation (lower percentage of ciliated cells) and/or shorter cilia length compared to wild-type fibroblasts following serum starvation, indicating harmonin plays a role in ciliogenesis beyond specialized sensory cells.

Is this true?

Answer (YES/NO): NO